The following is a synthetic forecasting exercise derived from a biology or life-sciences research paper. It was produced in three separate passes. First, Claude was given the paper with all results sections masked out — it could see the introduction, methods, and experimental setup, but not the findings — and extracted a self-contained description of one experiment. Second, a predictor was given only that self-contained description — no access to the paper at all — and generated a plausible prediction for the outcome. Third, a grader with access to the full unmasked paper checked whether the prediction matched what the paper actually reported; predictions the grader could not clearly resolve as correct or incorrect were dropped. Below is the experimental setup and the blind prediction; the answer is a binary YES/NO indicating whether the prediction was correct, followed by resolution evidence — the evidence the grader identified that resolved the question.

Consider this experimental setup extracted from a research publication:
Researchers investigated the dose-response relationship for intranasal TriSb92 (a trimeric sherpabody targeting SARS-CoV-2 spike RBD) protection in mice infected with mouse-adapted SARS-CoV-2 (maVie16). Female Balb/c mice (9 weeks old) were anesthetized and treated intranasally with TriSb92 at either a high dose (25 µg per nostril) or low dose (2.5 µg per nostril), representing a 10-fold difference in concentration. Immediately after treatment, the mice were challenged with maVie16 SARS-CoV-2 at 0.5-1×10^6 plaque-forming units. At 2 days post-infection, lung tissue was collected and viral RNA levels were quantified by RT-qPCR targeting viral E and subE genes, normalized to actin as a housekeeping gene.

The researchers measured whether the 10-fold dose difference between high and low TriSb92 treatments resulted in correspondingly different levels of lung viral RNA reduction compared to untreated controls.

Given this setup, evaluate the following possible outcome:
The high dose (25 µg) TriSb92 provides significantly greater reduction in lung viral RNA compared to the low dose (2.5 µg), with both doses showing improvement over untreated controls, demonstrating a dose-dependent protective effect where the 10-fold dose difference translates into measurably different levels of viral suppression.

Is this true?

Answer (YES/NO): NO